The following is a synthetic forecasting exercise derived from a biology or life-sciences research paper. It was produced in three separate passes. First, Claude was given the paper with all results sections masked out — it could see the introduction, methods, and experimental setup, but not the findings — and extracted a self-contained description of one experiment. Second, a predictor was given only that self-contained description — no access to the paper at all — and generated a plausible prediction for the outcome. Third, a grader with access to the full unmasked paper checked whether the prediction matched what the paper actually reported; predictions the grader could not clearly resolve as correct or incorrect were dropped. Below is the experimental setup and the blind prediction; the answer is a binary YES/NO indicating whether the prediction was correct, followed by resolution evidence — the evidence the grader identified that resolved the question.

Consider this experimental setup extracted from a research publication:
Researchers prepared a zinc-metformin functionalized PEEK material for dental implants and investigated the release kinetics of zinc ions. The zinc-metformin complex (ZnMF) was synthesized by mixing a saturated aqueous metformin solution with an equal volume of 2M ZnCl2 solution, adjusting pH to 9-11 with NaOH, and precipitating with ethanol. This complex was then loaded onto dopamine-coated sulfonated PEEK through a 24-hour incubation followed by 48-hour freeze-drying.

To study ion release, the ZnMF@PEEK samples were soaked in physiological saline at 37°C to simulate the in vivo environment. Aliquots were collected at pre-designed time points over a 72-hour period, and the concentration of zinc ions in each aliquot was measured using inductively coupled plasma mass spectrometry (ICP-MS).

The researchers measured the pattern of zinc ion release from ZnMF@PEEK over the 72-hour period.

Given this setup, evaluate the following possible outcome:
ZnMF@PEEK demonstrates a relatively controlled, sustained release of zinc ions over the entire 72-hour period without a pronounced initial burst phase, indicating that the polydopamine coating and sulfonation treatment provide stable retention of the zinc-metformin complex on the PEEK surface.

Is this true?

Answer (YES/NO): NO